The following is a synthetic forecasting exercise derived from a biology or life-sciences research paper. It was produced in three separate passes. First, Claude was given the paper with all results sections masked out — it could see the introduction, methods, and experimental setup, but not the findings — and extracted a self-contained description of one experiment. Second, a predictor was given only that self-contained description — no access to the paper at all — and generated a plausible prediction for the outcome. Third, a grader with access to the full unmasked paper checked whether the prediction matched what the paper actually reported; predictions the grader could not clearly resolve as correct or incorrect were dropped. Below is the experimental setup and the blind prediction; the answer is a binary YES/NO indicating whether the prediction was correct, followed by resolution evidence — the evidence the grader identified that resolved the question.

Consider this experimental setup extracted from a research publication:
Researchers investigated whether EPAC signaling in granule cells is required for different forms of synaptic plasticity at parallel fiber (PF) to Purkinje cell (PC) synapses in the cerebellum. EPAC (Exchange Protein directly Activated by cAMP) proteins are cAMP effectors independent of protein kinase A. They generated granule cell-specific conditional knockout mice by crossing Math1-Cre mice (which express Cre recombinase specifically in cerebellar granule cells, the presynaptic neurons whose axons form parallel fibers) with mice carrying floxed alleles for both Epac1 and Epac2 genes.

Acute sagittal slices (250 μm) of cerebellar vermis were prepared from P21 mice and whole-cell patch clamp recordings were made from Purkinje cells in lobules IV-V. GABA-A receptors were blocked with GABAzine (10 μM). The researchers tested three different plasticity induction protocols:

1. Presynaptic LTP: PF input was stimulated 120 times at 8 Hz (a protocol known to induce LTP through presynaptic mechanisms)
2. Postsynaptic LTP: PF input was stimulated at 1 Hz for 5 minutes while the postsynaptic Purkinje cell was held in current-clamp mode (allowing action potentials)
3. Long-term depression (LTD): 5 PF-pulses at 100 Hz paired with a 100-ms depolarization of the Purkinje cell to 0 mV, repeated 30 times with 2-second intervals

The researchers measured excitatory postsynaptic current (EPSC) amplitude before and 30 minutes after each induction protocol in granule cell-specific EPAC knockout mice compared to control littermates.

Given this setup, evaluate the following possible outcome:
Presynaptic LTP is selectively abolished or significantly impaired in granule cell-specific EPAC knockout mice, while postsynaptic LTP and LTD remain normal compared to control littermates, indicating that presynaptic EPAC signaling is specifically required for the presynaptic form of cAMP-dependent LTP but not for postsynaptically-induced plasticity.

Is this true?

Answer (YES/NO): YES